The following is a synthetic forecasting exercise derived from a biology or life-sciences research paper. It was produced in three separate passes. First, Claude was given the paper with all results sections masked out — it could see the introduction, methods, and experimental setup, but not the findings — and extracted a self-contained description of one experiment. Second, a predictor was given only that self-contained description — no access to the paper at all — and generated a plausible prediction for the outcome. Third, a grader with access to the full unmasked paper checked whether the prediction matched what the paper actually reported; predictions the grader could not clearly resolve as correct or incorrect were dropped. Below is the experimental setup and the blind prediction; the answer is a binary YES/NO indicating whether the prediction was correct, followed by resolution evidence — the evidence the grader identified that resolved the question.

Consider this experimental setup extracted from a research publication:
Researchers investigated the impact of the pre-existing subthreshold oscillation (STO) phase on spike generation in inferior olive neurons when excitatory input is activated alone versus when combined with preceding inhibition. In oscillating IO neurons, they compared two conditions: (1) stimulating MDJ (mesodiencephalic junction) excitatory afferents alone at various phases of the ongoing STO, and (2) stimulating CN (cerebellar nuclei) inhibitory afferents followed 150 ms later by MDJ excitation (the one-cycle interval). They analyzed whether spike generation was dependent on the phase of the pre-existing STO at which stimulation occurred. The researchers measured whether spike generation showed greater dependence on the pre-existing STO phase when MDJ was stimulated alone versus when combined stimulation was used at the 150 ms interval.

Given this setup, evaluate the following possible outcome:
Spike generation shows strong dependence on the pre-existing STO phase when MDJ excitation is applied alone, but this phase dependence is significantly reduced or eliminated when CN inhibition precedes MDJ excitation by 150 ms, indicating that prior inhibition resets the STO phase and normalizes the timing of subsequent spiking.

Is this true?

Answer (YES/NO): YES